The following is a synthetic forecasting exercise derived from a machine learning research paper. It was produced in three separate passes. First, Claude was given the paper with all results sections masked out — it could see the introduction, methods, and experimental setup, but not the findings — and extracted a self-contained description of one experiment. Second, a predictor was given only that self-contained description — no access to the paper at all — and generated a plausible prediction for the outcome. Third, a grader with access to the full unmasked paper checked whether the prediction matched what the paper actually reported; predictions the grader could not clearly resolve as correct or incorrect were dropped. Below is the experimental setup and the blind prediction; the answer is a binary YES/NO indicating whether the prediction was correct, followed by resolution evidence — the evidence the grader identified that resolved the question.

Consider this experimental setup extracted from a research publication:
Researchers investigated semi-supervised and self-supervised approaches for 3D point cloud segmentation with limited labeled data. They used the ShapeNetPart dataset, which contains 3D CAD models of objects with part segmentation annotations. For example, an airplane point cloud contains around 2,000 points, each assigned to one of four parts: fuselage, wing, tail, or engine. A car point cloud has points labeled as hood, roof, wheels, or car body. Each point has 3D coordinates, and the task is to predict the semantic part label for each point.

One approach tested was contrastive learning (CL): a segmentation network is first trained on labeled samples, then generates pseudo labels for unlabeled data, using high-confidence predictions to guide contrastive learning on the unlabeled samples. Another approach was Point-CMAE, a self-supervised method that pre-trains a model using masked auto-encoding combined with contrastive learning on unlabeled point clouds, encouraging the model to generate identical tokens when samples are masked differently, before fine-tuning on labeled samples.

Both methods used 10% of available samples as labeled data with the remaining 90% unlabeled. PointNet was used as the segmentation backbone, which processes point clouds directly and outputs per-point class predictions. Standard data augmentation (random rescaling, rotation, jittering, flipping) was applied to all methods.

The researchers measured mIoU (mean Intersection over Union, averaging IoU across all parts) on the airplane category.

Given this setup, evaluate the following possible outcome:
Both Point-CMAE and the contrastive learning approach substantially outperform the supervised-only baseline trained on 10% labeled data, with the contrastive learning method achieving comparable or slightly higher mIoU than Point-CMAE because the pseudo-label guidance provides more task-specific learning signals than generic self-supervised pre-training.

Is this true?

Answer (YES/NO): NO